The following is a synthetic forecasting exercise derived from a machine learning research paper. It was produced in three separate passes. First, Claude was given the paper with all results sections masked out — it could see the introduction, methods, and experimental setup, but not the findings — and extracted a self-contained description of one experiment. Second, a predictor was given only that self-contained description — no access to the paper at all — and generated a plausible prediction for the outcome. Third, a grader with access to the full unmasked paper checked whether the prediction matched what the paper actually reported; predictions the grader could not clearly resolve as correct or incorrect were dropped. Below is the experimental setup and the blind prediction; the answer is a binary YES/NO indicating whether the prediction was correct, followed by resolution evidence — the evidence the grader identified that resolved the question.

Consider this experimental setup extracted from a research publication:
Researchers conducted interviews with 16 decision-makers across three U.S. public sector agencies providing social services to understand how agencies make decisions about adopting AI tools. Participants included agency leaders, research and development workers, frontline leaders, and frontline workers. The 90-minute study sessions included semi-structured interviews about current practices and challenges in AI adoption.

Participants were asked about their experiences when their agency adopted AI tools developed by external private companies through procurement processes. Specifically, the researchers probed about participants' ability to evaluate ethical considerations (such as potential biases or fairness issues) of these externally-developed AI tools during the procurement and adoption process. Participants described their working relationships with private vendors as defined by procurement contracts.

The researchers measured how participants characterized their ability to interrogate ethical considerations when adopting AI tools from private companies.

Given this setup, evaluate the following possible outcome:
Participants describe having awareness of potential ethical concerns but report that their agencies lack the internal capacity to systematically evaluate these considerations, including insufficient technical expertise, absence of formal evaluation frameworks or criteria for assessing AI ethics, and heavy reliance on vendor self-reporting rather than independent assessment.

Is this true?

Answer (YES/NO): NO